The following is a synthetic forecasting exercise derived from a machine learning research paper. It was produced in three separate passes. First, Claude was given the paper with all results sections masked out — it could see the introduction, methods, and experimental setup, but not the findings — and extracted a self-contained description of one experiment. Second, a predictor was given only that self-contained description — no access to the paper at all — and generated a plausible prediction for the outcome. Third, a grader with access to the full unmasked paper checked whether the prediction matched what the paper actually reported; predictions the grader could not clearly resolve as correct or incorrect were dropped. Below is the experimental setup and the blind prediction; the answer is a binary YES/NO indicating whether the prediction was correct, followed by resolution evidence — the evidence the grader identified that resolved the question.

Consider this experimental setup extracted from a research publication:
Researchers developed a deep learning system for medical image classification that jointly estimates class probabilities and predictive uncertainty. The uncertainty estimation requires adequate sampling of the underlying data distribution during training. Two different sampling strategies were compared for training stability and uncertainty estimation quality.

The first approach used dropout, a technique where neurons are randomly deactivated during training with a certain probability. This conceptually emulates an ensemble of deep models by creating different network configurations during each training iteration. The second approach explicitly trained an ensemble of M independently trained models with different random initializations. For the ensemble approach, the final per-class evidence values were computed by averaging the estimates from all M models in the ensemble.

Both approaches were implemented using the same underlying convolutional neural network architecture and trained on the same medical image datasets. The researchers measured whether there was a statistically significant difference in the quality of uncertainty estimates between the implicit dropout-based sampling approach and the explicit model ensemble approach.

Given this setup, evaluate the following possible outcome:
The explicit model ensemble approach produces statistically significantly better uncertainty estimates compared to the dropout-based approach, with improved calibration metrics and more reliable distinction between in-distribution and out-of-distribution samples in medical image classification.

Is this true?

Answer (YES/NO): NO